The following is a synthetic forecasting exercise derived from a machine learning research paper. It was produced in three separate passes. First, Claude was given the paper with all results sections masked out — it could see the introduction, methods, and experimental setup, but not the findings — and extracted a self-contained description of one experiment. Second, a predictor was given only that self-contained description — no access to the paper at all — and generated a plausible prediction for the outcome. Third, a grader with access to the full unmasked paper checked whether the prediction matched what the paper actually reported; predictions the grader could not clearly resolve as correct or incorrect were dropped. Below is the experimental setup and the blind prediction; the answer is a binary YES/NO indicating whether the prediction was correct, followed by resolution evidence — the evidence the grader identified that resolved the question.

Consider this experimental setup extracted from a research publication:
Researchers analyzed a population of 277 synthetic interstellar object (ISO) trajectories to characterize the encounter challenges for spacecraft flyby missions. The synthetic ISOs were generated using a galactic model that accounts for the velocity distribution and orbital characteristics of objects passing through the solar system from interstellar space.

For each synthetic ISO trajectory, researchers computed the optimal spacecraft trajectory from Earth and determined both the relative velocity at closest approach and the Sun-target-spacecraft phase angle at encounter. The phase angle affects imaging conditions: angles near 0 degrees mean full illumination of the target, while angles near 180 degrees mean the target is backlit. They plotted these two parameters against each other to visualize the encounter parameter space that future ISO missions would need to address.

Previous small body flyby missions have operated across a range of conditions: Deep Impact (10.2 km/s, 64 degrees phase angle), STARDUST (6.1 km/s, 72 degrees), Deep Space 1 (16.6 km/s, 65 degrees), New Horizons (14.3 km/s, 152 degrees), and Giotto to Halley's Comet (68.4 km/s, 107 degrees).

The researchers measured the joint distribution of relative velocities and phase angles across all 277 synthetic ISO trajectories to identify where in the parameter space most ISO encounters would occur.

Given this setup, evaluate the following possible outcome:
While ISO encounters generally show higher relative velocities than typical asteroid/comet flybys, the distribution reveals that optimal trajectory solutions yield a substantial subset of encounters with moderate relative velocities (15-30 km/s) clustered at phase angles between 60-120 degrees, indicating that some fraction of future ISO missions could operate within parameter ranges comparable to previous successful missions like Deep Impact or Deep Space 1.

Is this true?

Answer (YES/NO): NO